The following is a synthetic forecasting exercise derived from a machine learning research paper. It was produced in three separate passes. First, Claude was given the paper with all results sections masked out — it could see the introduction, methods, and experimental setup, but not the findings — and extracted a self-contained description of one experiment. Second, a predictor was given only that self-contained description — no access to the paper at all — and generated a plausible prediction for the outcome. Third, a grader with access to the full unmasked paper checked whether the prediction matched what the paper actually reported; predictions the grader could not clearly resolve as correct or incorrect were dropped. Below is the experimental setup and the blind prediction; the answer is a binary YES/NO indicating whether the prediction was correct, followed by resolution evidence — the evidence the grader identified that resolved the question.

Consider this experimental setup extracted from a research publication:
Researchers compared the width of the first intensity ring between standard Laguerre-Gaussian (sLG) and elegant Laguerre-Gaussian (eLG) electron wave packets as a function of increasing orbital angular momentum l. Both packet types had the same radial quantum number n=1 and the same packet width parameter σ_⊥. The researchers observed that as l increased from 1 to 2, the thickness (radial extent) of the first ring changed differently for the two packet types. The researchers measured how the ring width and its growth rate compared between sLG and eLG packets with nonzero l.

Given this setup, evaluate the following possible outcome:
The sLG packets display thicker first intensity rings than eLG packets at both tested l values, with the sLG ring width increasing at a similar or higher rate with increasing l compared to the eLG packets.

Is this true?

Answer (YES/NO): NO